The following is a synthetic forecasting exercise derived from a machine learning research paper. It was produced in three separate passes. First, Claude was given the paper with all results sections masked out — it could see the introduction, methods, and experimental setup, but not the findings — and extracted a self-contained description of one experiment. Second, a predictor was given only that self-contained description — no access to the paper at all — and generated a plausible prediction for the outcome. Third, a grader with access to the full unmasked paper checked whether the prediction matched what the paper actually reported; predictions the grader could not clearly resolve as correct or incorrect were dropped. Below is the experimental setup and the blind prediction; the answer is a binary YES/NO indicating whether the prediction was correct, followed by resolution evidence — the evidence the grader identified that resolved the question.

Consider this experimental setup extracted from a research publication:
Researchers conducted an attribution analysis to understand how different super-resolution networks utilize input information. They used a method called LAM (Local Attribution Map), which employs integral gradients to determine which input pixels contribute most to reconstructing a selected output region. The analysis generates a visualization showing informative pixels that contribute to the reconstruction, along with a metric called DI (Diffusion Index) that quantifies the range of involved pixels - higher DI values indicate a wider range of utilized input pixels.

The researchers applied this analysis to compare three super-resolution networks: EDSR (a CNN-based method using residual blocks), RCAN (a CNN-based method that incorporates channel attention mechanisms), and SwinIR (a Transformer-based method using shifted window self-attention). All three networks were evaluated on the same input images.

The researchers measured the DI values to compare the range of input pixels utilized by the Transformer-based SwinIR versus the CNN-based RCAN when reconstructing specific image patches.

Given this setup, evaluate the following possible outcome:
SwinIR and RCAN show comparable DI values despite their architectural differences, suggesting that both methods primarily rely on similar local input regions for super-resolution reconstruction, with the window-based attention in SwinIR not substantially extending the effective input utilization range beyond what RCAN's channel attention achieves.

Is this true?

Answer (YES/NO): NO